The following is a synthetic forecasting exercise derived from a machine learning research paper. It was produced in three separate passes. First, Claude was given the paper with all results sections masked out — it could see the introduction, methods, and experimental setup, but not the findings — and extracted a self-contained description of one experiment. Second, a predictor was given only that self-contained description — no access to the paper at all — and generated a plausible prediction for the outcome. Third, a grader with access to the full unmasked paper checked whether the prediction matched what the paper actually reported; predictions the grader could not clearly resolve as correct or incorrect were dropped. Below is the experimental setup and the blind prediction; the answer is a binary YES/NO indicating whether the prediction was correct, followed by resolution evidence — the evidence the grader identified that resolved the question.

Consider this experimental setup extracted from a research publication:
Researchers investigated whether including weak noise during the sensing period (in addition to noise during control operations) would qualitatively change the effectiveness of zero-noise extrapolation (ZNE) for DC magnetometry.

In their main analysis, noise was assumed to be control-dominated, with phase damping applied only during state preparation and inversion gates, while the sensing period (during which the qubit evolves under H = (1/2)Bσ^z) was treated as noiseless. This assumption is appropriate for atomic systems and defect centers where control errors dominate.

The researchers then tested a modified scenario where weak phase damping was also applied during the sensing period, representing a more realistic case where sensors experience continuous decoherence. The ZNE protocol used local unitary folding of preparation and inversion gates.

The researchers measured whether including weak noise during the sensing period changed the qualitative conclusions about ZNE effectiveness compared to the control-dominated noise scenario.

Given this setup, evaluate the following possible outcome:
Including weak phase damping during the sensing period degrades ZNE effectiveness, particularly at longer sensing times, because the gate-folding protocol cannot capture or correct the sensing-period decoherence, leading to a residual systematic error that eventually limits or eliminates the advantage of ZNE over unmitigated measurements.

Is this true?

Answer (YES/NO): NO